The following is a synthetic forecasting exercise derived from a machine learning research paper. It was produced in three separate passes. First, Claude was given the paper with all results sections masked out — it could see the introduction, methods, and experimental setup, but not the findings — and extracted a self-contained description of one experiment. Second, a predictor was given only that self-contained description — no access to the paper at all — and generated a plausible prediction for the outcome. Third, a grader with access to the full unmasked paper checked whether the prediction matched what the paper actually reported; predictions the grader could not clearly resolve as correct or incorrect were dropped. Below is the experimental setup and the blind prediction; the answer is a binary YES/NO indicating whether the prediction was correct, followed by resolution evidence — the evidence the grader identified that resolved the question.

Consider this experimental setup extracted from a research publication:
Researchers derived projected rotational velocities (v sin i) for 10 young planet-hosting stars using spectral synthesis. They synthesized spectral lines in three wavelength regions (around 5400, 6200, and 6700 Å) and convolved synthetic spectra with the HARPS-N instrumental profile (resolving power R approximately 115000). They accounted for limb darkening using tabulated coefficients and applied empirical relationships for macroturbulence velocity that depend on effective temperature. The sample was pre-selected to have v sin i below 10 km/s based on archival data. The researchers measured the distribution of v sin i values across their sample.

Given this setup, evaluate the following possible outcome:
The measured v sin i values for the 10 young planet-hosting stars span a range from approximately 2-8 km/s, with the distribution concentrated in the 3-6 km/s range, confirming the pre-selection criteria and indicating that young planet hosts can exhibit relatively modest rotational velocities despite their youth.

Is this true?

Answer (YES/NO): NO